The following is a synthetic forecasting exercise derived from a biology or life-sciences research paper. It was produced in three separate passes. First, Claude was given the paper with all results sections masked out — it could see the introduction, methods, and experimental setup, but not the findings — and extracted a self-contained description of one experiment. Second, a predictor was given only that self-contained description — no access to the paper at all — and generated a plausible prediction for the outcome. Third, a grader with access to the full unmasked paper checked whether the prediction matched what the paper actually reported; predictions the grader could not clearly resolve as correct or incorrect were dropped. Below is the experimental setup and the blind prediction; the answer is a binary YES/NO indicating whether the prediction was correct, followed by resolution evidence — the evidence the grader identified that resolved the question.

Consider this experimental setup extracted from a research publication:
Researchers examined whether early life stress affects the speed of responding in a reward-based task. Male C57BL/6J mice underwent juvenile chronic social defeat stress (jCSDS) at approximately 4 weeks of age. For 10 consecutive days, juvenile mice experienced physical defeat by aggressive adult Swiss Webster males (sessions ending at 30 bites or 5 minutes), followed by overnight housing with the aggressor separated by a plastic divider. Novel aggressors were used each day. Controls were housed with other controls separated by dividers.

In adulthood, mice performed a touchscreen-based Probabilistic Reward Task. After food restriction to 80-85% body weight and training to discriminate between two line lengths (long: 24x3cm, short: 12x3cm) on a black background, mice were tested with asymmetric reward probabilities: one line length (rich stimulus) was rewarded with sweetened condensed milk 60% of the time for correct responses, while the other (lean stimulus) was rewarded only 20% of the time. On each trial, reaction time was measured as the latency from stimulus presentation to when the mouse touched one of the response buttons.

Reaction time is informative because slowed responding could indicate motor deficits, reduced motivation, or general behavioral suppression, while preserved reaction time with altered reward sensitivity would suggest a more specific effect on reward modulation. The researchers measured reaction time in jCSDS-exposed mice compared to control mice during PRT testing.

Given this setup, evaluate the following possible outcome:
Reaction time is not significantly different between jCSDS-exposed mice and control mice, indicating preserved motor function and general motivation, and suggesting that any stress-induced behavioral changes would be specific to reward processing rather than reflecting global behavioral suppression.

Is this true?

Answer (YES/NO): YES